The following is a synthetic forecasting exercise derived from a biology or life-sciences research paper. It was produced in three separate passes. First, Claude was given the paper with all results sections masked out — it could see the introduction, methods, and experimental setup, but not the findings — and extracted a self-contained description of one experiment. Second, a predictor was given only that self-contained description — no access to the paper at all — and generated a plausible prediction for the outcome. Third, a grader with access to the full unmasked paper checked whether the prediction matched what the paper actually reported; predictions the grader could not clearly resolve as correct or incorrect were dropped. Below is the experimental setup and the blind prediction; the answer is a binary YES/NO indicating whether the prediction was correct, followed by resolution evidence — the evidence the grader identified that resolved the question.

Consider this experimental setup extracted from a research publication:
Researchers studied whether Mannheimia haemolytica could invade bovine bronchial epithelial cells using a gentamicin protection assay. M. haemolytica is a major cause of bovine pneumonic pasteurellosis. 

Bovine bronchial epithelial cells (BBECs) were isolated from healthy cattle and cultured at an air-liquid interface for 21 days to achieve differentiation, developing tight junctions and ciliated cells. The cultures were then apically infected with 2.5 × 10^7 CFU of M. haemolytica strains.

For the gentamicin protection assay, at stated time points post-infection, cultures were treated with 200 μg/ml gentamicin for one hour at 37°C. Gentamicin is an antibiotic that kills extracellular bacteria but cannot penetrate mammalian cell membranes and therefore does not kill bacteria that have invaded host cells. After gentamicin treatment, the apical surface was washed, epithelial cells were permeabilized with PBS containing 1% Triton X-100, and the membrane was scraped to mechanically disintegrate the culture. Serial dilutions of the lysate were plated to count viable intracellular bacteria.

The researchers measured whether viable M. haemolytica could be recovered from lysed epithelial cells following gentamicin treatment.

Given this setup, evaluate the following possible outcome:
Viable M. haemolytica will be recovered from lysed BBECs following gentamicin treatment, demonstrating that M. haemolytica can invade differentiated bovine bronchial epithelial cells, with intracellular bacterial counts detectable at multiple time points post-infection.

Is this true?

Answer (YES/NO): YES